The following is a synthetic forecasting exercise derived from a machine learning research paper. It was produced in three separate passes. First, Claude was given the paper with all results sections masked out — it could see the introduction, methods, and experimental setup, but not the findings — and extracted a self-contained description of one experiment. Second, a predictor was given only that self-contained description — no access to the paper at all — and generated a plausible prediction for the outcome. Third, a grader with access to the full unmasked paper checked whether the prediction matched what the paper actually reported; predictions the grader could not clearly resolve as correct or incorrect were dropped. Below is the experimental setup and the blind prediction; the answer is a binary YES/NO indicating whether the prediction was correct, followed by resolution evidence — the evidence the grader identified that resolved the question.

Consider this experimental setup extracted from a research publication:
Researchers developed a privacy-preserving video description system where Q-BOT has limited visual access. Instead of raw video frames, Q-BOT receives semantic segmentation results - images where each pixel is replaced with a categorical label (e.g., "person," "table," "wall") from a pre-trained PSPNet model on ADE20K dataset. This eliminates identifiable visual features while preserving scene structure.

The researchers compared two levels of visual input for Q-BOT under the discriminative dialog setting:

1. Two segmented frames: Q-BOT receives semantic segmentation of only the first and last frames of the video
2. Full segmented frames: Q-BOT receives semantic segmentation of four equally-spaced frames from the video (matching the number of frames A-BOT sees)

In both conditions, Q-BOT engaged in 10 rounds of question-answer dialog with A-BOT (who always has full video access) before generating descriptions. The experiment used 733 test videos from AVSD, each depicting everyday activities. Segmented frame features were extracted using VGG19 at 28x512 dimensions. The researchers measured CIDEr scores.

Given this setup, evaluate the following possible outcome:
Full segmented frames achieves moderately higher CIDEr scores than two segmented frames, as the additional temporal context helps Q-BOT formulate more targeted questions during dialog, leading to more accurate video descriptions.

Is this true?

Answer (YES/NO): NO